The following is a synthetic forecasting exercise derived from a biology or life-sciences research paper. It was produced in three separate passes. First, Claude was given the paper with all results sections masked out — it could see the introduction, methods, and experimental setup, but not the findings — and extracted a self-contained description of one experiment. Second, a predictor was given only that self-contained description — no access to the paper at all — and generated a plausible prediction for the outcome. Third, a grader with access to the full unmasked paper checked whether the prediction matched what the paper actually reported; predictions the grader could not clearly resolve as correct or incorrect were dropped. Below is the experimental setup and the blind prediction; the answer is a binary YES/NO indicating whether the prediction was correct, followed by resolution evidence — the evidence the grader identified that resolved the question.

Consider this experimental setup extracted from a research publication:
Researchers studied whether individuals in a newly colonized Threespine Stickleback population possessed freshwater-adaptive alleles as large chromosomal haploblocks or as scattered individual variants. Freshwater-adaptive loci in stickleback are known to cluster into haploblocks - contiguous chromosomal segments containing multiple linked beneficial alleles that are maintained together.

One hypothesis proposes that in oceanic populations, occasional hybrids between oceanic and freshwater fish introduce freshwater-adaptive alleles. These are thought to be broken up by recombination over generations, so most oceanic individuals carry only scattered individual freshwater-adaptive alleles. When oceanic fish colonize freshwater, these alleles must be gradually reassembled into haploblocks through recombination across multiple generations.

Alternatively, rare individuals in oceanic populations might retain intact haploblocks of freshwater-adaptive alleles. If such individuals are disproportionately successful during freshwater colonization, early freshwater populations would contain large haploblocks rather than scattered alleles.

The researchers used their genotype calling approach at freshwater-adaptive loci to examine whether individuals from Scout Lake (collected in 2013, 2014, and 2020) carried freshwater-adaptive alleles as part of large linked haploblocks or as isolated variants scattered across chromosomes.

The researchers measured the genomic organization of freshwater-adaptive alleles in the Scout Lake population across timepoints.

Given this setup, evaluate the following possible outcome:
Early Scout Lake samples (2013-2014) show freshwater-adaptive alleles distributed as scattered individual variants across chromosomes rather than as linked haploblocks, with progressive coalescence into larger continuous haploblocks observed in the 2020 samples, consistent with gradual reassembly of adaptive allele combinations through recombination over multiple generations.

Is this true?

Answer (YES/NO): NO